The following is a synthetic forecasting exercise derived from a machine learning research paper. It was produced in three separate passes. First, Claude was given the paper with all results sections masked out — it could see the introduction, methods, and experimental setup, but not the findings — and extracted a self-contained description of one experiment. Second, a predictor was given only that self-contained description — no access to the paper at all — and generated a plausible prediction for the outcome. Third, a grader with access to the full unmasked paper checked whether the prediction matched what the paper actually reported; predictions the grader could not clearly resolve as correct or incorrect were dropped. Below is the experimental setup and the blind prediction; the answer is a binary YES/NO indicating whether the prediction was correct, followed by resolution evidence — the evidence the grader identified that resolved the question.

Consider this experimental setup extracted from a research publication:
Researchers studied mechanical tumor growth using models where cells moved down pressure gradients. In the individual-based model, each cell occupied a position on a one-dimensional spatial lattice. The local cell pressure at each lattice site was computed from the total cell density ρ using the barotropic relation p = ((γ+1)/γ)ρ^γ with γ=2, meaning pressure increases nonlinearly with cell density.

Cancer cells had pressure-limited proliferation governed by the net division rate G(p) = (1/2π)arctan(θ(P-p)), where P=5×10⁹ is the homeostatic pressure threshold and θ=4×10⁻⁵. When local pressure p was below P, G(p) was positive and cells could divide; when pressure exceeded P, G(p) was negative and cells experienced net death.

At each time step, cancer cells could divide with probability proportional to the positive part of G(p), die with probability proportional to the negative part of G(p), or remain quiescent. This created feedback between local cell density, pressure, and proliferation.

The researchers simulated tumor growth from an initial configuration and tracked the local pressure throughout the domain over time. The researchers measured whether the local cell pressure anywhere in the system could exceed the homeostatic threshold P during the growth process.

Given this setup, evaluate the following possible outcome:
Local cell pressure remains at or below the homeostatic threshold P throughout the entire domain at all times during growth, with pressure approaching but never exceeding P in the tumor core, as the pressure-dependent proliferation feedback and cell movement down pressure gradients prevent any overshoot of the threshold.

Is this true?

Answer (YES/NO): YES